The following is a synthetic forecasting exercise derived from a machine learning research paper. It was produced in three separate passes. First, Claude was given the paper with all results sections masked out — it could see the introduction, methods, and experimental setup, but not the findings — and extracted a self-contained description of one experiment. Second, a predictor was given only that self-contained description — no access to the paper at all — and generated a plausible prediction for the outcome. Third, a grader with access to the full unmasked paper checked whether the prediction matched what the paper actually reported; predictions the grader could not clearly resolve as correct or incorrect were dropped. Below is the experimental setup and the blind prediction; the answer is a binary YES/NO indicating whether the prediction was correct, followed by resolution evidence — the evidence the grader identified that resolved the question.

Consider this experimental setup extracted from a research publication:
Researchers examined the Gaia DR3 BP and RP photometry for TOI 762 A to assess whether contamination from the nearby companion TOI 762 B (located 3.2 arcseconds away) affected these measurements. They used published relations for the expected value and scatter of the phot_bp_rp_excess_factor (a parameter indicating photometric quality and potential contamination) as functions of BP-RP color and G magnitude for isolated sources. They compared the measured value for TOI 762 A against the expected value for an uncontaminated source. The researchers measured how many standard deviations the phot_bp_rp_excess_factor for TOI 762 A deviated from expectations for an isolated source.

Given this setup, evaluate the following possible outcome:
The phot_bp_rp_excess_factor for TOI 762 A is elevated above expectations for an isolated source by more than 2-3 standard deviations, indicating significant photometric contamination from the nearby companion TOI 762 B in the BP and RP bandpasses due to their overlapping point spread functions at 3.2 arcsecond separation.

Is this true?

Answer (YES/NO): YES